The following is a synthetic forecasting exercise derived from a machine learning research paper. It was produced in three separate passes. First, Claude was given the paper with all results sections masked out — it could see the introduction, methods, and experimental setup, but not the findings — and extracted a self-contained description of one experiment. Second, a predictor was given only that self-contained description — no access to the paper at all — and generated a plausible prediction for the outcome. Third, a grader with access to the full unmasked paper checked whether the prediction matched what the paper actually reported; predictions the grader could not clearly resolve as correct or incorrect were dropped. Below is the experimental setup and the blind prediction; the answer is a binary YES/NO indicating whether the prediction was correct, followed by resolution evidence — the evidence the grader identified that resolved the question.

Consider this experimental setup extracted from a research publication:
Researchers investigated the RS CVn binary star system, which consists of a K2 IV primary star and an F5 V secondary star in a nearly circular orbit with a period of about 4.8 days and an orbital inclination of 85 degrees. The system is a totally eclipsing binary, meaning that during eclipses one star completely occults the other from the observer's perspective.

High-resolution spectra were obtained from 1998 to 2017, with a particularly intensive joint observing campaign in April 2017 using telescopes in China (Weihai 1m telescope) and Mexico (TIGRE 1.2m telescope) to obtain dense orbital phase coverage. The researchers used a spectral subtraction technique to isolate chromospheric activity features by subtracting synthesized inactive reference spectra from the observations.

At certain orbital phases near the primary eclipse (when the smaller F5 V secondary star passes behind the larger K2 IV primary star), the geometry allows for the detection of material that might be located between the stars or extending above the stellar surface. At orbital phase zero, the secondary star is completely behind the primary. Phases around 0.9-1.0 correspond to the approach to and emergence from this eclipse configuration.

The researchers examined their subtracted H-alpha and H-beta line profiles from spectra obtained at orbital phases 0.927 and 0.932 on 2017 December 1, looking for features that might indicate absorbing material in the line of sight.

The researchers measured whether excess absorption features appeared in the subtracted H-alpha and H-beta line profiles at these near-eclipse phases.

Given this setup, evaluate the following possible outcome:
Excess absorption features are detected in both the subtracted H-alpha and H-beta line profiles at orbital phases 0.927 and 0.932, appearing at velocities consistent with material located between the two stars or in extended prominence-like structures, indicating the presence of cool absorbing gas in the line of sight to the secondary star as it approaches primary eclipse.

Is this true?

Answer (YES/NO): YES